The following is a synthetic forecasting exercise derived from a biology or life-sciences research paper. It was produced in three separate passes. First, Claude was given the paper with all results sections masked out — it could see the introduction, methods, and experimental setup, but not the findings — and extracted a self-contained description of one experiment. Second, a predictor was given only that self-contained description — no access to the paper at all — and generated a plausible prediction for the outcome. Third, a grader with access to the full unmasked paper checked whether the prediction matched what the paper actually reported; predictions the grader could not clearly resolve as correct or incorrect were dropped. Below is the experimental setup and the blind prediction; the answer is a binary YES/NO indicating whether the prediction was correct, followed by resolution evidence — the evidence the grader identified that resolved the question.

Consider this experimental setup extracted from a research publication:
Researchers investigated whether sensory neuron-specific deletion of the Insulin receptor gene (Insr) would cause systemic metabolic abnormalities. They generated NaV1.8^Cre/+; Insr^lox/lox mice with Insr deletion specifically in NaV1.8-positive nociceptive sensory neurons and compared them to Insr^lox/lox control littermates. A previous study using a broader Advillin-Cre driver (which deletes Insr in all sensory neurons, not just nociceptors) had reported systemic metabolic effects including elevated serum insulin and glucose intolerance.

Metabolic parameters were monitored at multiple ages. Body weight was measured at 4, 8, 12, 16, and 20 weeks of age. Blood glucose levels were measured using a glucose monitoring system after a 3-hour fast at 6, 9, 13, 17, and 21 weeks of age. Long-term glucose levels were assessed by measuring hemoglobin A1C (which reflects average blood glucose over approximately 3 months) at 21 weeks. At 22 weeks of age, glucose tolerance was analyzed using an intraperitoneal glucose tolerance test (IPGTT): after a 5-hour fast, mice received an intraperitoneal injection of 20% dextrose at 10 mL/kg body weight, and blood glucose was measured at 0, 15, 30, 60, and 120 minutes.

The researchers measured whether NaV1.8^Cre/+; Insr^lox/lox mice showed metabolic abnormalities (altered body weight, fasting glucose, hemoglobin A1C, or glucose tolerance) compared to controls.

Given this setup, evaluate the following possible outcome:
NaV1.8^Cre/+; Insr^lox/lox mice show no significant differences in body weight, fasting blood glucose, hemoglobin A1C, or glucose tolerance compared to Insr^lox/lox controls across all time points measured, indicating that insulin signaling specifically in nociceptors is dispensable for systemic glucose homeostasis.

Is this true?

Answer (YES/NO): YES